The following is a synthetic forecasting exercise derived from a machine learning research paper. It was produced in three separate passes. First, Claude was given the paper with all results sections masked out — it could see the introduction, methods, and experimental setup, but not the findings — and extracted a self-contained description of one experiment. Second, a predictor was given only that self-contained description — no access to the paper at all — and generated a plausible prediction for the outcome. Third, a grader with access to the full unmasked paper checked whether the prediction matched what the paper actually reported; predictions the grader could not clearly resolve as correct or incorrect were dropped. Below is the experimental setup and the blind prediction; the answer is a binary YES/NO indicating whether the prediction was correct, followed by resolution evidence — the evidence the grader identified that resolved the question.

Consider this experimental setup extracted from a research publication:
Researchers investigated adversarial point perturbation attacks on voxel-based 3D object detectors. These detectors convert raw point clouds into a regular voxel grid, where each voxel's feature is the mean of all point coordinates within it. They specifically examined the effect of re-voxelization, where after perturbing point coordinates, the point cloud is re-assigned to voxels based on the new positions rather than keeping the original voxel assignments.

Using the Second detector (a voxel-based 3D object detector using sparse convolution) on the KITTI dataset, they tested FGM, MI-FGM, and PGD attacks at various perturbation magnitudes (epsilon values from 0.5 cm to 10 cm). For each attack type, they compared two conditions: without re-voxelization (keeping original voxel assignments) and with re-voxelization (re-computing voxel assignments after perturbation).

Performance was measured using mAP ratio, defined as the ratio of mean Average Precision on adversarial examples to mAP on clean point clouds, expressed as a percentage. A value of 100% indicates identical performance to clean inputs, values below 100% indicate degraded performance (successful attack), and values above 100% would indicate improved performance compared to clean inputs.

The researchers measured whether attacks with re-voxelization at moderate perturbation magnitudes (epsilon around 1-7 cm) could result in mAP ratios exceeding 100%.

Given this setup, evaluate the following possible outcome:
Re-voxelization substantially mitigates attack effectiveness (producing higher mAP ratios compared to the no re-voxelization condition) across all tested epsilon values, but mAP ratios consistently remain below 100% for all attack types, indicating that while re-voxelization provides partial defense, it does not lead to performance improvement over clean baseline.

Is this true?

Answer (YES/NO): NO